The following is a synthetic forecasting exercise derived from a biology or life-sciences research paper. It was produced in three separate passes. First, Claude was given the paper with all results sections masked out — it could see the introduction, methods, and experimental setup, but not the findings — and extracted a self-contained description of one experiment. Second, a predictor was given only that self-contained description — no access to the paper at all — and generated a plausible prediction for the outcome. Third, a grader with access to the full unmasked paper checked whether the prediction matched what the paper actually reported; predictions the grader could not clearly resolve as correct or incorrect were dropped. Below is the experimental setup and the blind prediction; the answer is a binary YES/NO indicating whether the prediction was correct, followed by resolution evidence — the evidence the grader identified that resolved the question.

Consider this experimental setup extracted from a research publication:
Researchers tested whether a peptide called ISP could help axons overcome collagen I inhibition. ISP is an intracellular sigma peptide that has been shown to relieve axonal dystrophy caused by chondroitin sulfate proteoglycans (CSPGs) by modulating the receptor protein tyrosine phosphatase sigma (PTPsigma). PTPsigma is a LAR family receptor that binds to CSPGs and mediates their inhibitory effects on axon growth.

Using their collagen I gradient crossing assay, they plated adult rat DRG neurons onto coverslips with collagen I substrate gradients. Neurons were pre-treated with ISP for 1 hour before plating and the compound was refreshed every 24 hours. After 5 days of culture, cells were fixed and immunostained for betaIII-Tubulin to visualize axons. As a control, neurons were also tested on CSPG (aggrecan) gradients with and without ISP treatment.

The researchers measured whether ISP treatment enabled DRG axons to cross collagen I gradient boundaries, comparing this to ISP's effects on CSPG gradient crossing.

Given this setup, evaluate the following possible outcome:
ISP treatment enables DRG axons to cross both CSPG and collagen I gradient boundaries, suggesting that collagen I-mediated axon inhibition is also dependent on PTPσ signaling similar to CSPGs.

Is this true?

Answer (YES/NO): NO